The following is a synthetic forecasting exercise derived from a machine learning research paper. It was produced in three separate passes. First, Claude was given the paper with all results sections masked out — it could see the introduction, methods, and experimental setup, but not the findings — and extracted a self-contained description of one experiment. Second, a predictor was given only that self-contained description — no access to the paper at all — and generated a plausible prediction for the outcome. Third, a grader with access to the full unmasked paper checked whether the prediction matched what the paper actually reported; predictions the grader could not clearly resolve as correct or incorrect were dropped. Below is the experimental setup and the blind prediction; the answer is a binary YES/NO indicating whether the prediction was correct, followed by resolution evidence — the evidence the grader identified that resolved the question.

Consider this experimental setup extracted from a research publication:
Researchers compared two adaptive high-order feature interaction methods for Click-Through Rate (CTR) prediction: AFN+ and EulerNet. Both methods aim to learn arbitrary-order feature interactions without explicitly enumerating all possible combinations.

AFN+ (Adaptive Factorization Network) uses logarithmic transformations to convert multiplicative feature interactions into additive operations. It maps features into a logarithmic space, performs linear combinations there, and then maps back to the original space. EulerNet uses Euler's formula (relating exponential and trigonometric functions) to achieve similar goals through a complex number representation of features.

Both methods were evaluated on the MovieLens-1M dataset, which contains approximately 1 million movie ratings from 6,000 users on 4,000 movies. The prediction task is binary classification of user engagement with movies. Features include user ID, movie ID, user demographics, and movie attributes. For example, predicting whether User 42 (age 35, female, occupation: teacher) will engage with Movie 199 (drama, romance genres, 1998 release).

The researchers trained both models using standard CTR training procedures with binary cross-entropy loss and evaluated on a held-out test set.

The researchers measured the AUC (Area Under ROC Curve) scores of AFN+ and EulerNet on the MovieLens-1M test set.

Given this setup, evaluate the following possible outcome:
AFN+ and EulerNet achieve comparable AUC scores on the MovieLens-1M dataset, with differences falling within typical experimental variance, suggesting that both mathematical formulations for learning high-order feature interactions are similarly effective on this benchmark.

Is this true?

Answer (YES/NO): NO